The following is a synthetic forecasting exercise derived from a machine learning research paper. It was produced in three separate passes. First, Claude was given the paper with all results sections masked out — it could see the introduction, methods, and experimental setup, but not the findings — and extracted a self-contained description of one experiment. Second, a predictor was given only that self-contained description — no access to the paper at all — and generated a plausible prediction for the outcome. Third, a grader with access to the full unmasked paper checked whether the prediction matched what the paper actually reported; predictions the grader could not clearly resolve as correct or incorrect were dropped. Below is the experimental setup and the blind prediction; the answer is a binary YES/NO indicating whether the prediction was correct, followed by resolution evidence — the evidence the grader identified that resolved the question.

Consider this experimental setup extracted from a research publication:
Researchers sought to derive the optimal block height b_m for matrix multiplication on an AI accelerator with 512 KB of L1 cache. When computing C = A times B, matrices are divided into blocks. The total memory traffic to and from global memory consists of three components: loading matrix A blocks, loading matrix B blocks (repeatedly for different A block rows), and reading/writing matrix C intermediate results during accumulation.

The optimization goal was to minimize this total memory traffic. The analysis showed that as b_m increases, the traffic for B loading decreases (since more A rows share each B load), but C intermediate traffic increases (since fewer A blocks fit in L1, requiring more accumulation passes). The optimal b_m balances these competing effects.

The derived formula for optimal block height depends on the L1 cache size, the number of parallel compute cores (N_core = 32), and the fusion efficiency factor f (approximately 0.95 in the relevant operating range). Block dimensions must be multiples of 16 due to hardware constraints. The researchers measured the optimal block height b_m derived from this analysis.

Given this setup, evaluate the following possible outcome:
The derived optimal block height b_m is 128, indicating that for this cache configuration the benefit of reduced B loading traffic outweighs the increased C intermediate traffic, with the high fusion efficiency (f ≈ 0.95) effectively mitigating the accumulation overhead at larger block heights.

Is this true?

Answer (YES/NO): NO